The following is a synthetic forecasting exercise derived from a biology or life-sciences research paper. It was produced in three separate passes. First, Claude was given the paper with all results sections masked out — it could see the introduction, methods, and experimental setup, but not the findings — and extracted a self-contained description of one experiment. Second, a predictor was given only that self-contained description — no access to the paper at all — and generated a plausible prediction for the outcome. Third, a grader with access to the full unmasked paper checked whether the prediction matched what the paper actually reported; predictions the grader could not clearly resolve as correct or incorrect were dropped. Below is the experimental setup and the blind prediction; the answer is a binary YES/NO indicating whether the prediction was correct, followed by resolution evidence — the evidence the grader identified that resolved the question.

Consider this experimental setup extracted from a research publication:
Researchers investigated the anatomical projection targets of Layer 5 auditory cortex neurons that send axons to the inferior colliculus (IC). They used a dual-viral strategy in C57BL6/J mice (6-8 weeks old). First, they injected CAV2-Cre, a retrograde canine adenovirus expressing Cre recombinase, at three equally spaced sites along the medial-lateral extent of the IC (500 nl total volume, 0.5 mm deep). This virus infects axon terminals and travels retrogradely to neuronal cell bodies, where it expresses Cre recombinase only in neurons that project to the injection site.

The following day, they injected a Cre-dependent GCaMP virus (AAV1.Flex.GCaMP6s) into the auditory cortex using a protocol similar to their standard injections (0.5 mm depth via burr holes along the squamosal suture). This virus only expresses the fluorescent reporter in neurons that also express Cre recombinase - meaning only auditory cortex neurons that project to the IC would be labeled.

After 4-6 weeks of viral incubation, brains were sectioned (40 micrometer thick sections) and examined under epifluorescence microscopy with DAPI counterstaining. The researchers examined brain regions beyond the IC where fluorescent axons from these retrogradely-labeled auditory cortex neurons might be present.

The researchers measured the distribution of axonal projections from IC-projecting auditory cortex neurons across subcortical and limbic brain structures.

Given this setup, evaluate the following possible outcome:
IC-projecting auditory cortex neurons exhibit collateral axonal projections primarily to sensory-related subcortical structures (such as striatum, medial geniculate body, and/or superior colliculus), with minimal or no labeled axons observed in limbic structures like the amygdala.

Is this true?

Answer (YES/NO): NO